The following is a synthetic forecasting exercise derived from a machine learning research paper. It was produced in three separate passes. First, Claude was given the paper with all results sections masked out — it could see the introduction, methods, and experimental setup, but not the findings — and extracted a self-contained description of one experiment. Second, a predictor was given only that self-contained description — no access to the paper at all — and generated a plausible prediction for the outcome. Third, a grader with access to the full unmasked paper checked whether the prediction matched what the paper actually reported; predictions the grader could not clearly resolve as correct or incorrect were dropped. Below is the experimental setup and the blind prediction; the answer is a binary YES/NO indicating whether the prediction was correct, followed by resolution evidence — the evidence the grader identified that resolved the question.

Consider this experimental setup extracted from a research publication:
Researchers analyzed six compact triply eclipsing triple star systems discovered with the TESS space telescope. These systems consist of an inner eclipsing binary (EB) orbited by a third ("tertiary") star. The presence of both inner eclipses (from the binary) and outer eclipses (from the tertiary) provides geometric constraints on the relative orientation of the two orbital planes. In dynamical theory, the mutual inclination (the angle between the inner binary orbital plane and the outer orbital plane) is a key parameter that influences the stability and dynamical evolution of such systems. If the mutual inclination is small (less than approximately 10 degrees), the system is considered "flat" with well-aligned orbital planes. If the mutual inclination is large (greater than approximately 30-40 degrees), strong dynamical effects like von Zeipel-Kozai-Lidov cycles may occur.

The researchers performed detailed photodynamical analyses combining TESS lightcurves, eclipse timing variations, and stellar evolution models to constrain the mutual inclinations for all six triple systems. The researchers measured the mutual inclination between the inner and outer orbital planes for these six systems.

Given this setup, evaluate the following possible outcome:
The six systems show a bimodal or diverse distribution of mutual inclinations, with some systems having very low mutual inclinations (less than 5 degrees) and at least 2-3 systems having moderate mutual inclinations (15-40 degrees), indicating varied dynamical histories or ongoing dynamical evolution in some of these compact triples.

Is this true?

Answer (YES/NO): NO